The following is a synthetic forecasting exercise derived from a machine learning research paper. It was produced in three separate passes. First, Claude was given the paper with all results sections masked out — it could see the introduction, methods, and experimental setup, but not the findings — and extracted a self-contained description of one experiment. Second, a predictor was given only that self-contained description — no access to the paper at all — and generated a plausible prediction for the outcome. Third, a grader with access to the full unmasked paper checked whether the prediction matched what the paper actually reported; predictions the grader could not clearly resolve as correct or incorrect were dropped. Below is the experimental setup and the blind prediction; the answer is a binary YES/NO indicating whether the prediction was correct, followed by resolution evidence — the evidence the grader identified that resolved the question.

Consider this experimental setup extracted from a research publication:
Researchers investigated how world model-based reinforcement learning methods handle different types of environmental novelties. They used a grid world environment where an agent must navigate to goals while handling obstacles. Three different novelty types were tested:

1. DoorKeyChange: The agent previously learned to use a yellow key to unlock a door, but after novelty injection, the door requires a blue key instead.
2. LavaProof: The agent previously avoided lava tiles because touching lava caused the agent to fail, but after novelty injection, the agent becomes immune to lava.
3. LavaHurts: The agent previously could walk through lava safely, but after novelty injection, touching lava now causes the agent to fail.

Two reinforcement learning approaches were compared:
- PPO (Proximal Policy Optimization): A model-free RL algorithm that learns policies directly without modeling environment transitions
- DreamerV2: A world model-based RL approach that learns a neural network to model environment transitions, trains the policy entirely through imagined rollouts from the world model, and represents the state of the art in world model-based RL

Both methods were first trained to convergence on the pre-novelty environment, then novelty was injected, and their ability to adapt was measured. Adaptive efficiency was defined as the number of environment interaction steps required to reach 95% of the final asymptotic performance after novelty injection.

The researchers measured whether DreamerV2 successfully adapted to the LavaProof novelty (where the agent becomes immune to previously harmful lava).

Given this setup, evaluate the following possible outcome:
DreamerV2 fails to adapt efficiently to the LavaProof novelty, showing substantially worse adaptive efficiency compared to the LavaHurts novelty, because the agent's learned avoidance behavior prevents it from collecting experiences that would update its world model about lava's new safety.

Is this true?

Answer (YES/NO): YES